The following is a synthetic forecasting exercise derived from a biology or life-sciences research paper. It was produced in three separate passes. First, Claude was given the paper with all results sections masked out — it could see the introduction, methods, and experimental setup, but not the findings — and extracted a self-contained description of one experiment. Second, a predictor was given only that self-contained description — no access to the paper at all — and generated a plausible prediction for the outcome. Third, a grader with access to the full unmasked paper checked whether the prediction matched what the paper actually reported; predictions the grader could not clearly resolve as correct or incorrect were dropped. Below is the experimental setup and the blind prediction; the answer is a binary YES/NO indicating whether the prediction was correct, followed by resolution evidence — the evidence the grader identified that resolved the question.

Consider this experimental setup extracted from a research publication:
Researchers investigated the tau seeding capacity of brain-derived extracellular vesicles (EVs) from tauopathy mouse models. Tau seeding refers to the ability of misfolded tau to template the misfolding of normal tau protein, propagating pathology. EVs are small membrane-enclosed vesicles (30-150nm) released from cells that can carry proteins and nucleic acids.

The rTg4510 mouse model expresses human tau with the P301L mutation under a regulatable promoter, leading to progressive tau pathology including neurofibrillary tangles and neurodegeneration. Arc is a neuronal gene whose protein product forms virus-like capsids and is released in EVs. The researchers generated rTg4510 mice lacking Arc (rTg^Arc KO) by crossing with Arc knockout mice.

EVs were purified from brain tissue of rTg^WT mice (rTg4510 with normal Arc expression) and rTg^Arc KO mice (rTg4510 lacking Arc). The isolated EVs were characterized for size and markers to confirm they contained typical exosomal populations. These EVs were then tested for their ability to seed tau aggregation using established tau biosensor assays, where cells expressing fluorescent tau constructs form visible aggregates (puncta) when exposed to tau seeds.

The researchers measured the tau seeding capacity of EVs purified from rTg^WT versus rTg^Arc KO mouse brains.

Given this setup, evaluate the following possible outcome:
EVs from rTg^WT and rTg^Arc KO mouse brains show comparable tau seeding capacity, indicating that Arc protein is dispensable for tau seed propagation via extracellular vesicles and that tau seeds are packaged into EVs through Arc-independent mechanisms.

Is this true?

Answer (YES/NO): NO